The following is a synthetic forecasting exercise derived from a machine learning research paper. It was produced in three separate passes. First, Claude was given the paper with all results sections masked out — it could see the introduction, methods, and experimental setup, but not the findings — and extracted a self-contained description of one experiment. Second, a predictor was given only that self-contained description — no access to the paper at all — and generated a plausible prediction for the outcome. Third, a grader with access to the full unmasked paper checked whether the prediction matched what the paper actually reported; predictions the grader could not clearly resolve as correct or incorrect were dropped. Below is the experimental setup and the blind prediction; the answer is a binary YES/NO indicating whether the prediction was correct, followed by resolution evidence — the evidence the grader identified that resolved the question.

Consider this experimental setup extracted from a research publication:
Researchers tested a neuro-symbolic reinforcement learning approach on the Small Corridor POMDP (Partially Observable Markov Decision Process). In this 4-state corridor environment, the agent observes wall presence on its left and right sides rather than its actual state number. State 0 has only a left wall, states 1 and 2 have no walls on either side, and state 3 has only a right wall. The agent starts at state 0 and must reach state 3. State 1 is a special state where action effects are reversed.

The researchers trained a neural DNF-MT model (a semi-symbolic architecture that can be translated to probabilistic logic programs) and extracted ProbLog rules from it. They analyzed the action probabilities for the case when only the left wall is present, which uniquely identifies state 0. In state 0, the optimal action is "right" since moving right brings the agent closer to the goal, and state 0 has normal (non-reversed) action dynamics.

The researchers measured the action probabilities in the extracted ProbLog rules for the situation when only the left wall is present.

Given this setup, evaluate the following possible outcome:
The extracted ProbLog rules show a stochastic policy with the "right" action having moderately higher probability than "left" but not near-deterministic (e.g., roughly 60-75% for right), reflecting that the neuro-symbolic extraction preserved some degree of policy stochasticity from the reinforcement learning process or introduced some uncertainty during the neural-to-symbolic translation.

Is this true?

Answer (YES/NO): NO